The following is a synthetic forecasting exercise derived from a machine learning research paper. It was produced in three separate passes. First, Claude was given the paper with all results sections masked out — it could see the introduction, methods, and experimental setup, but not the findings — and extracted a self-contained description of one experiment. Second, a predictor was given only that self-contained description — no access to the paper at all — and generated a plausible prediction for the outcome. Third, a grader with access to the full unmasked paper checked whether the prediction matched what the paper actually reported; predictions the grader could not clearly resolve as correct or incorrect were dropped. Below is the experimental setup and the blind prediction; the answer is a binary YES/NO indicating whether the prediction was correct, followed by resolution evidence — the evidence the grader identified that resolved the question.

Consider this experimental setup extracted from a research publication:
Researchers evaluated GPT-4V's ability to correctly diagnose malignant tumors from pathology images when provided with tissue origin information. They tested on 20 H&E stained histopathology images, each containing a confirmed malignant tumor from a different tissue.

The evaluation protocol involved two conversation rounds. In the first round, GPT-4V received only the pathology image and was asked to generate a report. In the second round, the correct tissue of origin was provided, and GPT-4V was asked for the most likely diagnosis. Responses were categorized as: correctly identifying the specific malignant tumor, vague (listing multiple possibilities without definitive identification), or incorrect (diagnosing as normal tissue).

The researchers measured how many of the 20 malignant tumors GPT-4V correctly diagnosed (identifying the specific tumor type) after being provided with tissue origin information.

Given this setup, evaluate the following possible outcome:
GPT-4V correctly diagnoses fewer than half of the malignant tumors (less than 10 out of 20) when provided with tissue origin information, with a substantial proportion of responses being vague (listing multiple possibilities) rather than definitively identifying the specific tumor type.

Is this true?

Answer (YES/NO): YES